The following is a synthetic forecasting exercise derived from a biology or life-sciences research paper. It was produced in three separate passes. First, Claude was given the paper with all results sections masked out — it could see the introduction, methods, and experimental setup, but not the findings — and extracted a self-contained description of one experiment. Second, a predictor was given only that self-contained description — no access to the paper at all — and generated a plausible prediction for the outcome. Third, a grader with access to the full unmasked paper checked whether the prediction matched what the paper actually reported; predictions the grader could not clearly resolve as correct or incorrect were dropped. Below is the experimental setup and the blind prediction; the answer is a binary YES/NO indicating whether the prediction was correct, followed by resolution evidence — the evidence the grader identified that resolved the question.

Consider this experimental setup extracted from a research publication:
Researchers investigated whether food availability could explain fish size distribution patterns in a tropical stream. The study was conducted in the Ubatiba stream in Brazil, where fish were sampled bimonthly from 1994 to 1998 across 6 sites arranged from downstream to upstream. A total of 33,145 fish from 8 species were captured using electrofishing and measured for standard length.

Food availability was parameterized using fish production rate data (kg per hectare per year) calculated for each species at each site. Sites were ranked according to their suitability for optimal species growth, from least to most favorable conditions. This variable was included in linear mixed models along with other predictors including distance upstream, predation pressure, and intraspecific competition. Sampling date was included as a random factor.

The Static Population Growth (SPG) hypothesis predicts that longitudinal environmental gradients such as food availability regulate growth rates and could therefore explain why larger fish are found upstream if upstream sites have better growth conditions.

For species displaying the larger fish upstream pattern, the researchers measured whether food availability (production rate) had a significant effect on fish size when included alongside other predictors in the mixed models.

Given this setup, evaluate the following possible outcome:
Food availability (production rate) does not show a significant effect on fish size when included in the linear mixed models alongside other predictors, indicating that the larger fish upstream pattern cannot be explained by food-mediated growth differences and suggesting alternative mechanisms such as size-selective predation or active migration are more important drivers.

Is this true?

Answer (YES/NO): NO